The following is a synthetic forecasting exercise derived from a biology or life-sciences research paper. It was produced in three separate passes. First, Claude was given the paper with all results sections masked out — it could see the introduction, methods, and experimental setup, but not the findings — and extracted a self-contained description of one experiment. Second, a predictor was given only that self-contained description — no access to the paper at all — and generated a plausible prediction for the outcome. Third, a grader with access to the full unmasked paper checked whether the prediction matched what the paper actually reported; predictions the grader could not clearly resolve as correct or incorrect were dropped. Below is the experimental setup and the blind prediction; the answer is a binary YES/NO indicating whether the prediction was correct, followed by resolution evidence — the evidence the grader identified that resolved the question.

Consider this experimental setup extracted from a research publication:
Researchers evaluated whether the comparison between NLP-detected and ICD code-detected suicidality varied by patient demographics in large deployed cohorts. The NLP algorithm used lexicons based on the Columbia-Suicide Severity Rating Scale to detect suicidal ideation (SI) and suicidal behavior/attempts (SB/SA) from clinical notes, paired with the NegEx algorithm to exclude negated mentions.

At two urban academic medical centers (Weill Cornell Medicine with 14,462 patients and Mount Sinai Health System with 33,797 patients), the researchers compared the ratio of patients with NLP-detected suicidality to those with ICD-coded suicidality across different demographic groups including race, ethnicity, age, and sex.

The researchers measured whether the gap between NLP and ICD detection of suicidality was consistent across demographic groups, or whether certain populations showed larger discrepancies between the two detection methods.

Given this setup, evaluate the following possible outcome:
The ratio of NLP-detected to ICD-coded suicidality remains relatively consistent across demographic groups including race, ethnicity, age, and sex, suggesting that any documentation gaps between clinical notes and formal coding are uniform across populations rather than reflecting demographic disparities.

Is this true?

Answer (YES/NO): NO